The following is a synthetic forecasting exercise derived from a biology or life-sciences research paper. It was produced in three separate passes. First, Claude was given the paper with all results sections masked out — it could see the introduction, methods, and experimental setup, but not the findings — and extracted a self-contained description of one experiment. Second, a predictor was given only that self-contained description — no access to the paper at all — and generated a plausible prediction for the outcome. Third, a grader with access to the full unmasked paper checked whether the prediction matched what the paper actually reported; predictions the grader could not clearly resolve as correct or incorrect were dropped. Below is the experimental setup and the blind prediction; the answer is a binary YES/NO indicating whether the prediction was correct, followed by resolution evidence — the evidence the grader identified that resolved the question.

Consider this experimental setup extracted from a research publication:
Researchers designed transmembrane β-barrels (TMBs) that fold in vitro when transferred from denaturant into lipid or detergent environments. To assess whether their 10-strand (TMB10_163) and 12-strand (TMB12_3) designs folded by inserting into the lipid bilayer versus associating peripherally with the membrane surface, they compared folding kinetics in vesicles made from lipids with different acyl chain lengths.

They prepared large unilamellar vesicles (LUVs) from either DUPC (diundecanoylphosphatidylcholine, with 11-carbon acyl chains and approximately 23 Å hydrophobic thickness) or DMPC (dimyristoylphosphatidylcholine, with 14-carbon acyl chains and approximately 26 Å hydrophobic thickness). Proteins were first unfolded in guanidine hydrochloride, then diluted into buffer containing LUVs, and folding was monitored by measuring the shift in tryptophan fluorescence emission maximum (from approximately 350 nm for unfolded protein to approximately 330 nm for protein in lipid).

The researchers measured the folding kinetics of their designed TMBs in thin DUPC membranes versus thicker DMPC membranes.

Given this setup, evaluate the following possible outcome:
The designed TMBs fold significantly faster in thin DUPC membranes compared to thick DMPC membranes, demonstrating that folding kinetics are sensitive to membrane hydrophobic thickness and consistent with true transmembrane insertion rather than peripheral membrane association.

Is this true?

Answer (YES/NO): YES